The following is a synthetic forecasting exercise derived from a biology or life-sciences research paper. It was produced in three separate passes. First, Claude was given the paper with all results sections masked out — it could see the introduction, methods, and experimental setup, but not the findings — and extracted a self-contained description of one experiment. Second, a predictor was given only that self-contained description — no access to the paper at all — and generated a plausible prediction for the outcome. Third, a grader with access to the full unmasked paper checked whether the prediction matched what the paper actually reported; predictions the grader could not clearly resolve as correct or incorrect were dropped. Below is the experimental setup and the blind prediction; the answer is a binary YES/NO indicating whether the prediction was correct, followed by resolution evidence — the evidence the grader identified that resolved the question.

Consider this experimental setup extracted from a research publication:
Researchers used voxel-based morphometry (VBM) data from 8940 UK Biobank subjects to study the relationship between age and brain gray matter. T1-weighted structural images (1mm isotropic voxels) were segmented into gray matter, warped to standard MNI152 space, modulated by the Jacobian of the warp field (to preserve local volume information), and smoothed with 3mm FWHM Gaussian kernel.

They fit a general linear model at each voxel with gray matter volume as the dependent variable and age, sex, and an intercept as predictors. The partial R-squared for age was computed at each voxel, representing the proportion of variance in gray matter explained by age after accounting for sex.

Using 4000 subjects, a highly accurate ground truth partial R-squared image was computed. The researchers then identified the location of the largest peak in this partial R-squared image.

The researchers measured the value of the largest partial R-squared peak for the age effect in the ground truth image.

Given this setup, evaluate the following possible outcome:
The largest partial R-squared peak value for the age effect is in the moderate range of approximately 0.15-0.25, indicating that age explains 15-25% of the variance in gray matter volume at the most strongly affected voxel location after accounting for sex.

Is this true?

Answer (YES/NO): YES